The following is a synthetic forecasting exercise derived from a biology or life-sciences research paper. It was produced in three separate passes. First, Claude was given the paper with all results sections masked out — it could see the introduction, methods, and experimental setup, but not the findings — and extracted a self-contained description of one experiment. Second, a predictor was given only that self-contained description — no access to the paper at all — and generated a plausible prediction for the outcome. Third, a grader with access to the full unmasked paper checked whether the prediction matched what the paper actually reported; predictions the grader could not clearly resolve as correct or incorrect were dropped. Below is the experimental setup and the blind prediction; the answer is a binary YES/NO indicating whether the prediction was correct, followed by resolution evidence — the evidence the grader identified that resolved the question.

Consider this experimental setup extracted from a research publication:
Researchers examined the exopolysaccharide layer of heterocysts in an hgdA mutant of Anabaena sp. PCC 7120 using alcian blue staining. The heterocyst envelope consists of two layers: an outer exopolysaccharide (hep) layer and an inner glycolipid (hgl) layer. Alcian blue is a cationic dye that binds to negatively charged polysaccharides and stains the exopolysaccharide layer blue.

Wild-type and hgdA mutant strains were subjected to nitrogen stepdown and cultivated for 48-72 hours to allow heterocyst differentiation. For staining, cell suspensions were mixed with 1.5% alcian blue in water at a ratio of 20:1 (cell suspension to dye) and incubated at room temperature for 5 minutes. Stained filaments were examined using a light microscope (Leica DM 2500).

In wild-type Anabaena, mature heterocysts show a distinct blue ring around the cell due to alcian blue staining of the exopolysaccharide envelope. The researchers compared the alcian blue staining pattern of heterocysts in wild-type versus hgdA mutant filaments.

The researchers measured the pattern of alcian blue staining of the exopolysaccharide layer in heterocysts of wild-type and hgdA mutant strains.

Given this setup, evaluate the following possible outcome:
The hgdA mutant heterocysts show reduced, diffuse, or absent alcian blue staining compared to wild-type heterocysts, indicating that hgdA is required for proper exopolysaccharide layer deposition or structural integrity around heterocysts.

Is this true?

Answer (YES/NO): NO